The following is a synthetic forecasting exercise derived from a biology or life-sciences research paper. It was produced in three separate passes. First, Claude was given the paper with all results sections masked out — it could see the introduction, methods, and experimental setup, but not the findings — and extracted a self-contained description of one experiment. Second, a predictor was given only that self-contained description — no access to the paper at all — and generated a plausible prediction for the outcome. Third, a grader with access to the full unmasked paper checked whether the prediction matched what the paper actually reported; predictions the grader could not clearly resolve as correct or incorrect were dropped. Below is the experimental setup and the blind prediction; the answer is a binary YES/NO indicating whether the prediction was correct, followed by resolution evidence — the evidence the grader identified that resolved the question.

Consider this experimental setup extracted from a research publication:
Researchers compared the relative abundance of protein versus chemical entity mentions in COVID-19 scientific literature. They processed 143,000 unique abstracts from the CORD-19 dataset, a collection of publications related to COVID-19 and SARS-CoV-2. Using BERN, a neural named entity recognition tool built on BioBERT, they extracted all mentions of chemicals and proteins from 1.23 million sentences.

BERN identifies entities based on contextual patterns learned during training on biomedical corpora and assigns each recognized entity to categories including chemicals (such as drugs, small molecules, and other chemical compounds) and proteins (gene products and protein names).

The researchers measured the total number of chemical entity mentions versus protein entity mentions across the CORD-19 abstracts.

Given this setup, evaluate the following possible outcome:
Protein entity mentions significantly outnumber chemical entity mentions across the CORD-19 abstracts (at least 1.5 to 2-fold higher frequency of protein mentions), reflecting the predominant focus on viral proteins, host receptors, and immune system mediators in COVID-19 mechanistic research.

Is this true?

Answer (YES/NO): YES